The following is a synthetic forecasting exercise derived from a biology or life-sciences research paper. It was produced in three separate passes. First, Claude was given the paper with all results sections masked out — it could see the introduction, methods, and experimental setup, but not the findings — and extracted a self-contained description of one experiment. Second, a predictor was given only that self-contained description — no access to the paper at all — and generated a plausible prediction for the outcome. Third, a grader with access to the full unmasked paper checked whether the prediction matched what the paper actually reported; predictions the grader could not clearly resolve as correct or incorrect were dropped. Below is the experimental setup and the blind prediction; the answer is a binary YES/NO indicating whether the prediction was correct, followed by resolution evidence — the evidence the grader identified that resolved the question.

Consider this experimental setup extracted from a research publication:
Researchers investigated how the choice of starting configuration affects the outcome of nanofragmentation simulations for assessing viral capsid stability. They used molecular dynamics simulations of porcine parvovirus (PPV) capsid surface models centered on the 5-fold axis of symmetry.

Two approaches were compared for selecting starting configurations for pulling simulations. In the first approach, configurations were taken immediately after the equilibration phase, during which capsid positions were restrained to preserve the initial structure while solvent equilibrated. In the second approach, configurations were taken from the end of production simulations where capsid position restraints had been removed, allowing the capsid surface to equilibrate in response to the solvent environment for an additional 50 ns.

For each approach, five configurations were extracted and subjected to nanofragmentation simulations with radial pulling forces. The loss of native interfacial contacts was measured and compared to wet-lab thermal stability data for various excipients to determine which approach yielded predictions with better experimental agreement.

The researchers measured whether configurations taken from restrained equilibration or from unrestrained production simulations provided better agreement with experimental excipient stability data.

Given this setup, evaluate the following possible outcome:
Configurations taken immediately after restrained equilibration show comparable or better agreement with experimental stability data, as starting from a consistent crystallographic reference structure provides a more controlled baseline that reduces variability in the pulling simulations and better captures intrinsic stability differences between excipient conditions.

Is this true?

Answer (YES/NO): NO